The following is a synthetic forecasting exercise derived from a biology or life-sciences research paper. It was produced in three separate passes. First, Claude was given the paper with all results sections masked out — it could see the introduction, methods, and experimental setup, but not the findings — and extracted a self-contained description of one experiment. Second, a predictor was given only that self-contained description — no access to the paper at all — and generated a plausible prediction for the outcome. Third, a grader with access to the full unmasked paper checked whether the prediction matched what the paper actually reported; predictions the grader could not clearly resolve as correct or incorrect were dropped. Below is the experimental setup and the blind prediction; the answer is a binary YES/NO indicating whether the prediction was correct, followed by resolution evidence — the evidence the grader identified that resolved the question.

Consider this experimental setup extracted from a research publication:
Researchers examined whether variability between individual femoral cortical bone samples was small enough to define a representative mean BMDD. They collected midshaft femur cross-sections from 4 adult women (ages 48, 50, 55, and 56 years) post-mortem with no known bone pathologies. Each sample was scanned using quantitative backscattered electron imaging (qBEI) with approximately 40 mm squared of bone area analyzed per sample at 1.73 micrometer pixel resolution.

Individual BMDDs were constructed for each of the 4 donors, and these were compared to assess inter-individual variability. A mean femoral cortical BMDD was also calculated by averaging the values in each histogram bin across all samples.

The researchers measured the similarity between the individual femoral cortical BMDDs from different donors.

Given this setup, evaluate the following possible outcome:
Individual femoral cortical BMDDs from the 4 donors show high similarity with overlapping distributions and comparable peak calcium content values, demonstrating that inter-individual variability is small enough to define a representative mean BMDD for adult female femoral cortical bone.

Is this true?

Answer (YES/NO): YES